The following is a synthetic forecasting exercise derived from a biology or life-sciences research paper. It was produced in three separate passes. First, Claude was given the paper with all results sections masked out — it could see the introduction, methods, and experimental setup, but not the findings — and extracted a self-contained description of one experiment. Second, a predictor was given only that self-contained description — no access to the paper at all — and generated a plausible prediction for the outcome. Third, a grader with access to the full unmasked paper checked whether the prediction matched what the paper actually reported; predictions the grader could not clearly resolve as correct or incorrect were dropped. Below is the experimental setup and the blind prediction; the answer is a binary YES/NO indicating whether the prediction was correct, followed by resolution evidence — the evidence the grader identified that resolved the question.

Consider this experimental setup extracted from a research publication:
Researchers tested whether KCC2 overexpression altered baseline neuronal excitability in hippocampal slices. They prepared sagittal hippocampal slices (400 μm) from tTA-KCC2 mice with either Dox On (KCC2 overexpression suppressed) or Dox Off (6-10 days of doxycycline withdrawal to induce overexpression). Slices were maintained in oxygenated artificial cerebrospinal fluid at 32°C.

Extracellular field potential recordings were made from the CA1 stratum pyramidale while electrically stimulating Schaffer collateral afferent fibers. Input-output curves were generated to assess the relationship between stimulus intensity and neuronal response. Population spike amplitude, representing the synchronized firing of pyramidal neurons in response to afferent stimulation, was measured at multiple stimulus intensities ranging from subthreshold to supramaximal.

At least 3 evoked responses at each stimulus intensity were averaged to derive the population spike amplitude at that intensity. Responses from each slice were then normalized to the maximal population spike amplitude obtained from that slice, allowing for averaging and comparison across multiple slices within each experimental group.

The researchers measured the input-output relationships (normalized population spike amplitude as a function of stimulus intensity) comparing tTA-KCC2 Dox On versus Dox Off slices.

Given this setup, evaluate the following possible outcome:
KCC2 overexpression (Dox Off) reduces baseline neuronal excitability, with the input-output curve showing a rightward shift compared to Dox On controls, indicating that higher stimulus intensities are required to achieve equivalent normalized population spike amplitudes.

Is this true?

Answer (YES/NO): NO